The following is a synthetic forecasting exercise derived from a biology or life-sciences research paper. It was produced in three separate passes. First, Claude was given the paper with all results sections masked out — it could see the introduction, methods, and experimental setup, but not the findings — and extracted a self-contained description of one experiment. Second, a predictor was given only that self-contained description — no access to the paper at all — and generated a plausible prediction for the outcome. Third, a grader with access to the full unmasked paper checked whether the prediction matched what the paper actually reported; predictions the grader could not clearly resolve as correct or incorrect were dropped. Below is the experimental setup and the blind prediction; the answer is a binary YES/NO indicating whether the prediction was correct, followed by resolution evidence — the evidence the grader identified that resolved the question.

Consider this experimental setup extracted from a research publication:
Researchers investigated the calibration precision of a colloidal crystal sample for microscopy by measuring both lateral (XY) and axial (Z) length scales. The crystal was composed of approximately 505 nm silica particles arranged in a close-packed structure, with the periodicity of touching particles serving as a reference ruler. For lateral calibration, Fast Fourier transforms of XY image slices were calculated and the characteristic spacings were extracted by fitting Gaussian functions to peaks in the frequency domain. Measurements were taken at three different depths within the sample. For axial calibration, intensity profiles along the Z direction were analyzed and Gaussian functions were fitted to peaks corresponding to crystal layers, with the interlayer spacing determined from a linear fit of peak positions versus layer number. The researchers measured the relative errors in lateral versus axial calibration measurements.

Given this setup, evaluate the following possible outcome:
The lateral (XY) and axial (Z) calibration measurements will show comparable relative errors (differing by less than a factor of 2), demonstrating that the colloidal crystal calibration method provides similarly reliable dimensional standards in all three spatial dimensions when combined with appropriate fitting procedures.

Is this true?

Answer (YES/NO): YES